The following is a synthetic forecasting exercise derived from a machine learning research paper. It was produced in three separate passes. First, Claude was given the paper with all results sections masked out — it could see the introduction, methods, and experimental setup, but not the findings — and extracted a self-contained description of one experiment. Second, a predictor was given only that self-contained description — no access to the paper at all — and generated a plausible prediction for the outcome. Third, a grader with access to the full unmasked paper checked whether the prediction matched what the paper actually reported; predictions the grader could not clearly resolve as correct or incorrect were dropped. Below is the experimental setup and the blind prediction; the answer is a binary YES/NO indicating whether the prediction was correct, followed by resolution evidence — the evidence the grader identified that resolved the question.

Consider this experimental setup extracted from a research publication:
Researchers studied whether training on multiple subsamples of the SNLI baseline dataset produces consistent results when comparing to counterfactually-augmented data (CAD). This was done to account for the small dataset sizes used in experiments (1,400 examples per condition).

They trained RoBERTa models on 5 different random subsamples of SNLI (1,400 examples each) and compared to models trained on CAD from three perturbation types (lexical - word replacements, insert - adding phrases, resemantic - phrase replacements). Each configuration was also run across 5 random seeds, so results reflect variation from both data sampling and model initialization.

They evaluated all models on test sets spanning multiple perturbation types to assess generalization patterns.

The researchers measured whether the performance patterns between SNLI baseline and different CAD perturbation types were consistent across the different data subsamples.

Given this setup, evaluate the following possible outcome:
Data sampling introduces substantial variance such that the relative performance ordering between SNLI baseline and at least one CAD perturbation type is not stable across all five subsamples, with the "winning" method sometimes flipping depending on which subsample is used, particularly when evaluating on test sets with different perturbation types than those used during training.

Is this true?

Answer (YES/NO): NO